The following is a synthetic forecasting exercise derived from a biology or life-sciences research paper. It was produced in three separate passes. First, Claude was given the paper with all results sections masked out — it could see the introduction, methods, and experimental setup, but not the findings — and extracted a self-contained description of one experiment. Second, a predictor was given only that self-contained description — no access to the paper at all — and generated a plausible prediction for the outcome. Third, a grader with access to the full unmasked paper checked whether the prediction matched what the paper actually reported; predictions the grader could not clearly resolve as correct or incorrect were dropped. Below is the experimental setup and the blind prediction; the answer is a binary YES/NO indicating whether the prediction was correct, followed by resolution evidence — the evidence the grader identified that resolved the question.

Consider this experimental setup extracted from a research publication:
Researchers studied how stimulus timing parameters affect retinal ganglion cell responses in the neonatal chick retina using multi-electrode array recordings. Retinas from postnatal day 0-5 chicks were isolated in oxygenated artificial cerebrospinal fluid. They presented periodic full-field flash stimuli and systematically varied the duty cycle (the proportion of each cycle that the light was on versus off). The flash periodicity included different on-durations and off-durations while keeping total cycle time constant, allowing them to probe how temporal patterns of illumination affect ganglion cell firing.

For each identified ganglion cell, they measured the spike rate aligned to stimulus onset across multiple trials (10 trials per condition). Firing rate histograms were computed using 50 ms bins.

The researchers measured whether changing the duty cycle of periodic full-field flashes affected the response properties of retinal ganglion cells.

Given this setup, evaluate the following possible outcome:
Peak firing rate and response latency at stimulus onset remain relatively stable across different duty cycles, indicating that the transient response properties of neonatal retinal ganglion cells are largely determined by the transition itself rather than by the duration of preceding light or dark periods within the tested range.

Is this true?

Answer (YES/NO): NO